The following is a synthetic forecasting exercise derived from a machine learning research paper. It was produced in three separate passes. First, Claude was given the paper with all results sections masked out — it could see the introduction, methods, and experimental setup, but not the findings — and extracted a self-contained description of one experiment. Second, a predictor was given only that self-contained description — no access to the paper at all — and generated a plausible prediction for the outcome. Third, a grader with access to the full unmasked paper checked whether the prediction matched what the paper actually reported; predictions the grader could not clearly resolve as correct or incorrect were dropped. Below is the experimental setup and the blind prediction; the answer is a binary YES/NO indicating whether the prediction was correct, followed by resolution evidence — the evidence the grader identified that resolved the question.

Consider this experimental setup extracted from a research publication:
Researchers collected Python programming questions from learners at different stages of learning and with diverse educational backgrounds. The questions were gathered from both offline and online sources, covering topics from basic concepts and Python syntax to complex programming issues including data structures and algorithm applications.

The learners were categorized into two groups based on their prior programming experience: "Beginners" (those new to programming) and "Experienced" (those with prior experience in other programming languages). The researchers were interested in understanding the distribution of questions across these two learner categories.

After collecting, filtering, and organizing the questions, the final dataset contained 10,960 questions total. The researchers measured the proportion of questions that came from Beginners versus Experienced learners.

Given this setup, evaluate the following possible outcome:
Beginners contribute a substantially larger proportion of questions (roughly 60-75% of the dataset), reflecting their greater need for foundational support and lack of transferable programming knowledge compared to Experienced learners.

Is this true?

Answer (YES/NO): YES